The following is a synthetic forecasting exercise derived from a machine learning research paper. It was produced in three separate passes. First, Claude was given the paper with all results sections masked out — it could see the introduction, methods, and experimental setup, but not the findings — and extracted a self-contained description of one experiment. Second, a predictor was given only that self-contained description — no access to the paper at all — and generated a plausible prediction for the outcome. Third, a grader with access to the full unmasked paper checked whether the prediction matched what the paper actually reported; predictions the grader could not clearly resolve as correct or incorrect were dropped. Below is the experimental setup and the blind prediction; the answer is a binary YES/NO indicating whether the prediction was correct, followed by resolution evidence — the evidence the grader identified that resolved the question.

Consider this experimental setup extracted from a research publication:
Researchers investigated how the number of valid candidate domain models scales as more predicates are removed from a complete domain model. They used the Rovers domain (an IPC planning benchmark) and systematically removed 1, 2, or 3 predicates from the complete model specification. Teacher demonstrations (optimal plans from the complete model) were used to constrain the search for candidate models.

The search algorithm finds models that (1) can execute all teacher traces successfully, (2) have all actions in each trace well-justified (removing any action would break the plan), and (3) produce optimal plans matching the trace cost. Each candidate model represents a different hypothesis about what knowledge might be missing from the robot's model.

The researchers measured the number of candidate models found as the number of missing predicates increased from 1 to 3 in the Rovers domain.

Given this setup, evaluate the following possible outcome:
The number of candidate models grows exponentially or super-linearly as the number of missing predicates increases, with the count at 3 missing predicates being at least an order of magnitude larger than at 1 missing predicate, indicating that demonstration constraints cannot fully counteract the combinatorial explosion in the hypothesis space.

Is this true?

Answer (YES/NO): NO